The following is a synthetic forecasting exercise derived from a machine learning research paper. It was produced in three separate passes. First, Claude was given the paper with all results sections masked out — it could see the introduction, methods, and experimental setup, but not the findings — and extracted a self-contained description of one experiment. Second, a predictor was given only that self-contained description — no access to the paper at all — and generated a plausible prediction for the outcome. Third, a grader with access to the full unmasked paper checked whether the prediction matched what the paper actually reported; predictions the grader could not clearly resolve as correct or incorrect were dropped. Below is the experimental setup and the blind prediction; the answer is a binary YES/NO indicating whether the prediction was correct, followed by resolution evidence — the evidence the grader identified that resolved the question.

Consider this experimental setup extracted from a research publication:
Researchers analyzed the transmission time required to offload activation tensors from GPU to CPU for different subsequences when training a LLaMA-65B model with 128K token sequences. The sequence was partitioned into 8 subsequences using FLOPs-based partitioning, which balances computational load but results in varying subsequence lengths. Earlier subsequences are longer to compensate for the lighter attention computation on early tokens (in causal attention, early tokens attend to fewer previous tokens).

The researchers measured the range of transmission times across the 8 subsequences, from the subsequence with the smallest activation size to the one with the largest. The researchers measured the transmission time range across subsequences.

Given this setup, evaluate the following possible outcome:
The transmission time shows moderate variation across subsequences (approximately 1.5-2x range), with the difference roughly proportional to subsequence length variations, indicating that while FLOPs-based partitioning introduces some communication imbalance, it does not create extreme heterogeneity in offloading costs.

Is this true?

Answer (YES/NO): NO